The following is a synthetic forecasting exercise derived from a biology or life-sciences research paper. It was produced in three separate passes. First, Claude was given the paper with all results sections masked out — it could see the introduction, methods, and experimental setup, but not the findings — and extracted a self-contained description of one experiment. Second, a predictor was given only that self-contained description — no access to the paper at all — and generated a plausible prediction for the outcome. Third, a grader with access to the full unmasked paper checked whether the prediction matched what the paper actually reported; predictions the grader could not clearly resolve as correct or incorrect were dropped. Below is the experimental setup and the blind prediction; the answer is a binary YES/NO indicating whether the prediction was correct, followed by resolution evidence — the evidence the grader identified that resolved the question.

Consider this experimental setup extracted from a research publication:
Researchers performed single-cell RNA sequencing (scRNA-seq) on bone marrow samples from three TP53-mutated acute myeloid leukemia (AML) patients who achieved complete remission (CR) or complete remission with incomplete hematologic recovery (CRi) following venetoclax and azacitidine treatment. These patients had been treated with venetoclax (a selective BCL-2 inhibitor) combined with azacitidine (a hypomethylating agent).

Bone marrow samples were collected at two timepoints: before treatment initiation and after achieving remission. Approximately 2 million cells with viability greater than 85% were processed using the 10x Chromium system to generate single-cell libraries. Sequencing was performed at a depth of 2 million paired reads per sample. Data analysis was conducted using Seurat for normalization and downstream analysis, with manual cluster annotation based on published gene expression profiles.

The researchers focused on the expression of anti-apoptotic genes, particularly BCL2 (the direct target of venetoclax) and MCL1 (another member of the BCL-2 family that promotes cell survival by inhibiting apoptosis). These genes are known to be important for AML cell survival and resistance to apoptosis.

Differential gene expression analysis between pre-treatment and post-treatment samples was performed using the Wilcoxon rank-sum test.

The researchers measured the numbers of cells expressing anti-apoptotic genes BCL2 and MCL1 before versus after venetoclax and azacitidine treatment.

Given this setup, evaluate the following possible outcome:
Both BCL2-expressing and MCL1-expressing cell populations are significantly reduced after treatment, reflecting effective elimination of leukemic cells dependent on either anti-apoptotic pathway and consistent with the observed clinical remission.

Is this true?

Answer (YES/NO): YES